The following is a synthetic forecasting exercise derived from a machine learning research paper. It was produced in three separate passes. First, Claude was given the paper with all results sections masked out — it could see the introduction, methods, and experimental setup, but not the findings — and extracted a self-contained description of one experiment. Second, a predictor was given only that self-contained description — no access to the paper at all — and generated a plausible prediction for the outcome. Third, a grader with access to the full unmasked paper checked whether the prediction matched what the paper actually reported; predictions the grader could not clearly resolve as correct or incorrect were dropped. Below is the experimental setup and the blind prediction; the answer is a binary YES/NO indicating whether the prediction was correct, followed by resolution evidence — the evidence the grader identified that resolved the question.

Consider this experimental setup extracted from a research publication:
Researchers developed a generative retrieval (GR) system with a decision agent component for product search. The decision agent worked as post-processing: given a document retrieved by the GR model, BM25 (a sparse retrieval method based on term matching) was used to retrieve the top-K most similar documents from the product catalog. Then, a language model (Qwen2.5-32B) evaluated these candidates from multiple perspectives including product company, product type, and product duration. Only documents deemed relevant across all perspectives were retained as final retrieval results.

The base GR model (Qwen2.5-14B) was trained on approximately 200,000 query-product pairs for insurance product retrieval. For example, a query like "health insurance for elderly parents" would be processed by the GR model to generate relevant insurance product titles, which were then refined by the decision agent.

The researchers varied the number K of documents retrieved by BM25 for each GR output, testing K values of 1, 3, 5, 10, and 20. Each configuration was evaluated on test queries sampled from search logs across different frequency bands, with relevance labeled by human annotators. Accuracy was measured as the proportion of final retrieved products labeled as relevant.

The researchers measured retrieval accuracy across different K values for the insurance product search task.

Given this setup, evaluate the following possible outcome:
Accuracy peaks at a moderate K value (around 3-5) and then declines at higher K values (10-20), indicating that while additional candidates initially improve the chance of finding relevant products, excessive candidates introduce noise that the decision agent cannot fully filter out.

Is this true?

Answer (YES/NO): YES